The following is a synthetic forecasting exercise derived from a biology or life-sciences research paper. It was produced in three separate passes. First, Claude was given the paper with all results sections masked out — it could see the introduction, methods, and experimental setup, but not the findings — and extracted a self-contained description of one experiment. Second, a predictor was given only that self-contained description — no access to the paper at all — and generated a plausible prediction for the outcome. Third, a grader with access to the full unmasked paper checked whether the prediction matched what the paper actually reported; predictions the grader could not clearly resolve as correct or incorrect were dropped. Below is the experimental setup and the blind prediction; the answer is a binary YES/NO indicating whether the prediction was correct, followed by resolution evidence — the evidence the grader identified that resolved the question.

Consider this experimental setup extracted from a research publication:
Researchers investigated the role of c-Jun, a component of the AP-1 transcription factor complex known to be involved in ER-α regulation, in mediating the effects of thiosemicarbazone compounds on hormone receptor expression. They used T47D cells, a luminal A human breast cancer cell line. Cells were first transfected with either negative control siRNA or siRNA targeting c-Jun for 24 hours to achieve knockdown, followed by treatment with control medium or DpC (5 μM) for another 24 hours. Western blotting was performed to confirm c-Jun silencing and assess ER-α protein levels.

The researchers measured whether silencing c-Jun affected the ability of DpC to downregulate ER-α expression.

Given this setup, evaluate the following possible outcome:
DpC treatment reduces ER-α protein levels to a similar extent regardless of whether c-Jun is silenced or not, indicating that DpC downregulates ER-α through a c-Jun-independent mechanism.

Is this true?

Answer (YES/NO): NO